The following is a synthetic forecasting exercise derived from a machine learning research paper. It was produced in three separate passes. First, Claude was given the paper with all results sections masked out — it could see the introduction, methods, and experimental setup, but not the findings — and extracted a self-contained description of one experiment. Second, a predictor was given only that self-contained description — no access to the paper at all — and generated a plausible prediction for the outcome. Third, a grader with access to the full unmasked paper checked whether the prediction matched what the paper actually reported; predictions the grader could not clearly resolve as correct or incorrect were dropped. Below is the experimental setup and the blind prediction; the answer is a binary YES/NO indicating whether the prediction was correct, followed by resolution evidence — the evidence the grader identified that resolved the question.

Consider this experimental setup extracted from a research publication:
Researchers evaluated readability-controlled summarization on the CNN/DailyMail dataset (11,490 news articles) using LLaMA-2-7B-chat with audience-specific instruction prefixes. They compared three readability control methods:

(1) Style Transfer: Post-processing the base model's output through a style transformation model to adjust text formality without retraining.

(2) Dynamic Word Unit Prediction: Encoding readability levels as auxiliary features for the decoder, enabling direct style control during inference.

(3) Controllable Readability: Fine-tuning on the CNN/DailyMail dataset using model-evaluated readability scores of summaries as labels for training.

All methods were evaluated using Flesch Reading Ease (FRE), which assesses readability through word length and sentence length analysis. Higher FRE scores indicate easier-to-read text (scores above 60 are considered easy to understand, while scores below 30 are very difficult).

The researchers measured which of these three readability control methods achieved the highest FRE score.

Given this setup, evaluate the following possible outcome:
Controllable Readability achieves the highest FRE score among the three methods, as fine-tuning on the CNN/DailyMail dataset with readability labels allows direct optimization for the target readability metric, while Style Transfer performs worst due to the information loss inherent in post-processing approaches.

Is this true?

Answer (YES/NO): YES